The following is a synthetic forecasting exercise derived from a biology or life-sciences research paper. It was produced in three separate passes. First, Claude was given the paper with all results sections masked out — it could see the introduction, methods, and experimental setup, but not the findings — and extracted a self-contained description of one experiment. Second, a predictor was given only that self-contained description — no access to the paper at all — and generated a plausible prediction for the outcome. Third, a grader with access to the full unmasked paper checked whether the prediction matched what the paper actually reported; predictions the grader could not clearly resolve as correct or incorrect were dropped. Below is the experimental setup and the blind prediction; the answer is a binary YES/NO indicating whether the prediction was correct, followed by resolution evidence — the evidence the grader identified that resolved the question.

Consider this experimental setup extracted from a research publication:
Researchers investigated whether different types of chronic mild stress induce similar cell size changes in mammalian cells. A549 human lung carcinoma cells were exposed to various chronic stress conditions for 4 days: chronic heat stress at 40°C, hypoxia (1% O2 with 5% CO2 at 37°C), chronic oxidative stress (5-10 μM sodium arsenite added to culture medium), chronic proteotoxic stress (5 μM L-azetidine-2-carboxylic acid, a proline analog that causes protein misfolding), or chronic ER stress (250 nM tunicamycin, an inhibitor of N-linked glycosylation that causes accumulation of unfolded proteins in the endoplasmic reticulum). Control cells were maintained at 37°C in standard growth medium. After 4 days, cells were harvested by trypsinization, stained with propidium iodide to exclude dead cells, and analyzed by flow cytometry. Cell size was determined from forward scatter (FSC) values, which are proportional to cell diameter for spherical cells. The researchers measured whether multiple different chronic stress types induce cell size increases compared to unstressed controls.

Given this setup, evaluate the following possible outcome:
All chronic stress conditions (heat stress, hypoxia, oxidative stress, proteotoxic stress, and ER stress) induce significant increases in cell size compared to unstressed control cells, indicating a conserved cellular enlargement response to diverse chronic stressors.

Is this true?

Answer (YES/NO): YES